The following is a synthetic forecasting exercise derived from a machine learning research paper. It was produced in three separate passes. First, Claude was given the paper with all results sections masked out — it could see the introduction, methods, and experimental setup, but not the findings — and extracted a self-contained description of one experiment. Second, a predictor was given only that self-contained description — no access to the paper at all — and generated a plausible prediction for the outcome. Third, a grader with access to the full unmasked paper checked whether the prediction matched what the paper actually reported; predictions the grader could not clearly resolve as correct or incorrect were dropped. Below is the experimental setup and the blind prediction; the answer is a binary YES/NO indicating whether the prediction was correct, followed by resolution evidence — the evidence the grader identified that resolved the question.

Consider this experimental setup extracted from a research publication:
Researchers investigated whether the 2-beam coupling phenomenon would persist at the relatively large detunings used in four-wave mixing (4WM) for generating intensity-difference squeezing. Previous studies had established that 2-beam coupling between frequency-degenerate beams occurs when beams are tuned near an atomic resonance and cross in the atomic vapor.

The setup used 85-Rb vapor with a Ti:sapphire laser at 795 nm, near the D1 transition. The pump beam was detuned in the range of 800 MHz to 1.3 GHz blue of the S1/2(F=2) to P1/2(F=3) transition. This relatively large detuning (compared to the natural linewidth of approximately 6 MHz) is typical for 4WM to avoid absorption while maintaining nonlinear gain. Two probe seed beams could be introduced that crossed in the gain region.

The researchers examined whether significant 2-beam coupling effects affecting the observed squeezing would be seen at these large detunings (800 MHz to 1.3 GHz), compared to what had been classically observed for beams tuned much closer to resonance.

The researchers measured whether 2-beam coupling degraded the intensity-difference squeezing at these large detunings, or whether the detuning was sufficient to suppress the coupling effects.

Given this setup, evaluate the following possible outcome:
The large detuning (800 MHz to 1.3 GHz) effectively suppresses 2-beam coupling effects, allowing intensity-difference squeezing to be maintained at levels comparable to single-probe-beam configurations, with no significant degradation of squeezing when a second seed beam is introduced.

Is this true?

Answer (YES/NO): NO